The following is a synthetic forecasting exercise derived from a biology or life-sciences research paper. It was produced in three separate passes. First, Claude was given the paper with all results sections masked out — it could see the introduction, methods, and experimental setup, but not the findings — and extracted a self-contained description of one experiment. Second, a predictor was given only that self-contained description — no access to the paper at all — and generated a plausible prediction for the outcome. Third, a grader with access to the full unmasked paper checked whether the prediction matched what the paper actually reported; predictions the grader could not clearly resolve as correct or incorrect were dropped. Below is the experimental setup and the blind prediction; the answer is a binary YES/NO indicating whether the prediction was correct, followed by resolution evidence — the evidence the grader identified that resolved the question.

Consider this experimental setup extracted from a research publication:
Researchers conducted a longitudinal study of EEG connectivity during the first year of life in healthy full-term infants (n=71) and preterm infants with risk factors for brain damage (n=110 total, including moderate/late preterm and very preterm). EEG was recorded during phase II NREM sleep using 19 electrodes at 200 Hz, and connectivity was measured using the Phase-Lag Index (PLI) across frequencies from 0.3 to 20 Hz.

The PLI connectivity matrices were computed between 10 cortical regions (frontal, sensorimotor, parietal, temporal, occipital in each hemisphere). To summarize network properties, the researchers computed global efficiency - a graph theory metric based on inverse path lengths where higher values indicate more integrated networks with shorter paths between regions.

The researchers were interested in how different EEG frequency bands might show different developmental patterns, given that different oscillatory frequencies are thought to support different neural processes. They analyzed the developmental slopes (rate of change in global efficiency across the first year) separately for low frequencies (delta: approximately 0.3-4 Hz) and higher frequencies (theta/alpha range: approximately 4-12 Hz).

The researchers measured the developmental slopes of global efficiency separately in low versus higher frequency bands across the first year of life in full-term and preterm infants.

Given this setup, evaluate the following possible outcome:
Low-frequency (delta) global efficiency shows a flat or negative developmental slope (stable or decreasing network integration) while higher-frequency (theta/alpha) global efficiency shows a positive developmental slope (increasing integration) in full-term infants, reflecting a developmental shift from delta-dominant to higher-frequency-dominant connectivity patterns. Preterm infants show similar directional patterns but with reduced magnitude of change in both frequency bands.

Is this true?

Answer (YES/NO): NO